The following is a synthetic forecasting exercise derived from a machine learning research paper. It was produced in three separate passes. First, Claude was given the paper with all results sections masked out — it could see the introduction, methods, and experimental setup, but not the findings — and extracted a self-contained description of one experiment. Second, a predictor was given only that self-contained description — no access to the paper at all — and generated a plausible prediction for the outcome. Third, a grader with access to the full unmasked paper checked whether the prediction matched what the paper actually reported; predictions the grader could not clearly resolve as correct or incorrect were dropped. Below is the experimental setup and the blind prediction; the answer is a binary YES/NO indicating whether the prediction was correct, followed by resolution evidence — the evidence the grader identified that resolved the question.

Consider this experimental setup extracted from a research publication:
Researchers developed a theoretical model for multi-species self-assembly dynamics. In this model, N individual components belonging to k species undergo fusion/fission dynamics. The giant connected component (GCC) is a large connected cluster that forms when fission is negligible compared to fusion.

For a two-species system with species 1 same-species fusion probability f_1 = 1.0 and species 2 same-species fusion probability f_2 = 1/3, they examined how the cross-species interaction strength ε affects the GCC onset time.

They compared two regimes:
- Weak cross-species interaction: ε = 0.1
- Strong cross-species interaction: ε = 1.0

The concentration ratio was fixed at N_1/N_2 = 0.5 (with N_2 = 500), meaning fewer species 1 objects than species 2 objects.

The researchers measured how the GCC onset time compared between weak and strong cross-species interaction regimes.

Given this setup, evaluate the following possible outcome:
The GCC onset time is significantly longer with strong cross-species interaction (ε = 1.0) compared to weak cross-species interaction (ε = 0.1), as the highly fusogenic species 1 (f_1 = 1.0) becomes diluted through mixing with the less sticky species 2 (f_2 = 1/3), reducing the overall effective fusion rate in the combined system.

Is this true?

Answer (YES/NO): NO